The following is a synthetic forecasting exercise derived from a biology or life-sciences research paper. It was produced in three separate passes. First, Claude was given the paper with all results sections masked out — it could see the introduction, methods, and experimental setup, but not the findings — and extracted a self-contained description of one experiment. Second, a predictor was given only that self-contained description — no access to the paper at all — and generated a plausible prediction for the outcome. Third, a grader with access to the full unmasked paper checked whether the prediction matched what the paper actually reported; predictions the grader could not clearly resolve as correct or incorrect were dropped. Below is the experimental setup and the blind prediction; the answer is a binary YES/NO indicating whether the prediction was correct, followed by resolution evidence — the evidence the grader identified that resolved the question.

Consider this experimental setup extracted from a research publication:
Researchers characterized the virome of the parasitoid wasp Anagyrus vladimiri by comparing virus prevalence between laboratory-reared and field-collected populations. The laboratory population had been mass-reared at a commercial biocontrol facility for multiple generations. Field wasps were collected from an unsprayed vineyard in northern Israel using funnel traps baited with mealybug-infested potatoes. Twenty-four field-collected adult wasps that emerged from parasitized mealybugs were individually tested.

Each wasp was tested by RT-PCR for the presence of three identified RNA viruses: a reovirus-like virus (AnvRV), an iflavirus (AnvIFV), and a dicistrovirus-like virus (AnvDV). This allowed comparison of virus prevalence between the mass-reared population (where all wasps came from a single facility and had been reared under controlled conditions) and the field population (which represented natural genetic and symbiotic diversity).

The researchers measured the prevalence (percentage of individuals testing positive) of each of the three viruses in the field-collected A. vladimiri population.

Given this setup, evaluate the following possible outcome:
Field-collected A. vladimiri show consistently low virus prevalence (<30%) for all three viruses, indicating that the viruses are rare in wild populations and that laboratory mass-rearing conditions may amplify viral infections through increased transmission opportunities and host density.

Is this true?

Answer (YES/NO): NO